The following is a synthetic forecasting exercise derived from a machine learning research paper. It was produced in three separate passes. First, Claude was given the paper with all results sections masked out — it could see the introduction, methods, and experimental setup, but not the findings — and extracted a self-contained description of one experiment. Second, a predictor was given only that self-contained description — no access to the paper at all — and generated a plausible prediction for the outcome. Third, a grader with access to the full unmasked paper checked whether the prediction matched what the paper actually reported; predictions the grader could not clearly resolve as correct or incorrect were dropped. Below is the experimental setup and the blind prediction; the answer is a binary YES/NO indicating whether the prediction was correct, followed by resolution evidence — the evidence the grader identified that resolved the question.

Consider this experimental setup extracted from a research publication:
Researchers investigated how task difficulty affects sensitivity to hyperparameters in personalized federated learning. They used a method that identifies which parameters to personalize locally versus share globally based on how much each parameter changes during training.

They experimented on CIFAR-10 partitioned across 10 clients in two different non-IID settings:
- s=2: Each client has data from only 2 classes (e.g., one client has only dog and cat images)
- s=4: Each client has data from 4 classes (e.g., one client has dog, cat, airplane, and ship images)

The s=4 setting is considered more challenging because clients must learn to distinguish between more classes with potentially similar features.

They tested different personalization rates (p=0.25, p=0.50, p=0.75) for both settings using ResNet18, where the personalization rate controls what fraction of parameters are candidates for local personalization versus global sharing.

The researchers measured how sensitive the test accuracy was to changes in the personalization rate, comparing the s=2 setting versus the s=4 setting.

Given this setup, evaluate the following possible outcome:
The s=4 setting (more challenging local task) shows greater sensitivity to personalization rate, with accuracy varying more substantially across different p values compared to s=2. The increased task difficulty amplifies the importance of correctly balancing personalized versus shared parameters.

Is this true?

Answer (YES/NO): YES